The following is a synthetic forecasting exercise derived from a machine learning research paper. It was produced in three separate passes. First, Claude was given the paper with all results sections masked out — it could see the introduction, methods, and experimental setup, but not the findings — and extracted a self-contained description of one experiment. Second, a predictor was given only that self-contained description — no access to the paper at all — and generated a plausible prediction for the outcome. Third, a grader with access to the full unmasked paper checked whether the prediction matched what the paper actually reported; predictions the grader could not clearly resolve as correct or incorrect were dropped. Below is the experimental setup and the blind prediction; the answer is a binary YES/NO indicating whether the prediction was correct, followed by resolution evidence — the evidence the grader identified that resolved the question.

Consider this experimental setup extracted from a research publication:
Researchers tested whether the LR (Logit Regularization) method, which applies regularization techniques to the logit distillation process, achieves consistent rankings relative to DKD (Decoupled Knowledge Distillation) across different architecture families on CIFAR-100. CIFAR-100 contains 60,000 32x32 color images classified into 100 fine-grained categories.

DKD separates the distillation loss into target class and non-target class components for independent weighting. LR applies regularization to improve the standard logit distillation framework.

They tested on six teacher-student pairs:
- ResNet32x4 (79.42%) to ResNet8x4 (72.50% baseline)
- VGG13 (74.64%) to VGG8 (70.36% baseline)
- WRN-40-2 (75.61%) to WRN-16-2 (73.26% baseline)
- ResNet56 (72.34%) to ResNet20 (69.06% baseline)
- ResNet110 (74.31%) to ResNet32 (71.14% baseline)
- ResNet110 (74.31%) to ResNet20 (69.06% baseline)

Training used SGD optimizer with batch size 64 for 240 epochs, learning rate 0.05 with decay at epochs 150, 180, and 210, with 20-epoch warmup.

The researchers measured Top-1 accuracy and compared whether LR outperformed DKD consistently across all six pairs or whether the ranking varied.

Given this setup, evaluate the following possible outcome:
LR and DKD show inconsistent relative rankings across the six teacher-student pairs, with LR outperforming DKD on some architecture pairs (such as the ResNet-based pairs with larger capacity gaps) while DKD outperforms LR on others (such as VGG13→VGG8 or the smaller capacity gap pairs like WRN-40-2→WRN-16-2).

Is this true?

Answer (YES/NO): NO